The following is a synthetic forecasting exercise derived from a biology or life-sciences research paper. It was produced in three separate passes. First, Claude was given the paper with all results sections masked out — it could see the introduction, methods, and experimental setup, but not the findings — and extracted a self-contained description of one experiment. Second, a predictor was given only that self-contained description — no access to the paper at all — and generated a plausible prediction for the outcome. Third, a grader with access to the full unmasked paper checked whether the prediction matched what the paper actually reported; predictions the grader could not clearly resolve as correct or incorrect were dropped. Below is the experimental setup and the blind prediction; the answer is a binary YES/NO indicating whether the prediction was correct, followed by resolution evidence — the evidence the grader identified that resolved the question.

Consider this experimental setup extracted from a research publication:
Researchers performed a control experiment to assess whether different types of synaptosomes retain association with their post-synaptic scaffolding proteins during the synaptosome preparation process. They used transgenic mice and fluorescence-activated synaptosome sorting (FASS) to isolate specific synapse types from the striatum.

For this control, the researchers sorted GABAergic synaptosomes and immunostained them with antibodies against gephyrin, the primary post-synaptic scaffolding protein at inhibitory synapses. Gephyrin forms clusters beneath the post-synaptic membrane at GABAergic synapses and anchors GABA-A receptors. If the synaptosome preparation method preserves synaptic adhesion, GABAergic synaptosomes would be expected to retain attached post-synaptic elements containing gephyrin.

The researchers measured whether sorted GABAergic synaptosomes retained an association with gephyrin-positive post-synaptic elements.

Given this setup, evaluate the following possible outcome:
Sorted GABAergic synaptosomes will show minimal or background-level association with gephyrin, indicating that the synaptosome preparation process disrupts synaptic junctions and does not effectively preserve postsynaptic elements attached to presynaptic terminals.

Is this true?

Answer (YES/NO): YES